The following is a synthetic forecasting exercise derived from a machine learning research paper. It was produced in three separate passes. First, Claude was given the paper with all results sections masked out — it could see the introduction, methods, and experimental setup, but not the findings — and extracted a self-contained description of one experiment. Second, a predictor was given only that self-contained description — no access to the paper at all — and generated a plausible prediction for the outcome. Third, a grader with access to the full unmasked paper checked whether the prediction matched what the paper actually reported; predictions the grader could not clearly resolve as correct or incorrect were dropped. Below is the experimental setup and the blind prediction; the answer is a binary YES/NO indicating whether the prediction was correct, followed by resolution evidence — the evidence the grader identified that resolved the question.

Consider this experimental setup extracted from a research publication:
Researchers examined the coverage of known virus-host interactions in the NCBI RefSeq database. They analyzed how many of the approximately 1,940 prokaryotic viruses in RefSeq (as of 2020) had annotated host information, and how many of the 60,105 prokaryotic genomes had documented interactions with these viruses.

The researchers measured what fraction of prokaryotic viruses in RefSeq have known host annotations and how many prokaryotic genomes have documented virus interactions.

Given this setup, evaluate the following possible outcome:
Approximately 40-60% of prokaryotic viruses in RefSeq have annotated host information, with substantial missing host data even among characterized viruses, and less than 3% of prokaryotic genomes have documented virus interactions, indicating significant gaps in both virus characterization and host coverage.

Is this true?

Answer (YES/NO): YES